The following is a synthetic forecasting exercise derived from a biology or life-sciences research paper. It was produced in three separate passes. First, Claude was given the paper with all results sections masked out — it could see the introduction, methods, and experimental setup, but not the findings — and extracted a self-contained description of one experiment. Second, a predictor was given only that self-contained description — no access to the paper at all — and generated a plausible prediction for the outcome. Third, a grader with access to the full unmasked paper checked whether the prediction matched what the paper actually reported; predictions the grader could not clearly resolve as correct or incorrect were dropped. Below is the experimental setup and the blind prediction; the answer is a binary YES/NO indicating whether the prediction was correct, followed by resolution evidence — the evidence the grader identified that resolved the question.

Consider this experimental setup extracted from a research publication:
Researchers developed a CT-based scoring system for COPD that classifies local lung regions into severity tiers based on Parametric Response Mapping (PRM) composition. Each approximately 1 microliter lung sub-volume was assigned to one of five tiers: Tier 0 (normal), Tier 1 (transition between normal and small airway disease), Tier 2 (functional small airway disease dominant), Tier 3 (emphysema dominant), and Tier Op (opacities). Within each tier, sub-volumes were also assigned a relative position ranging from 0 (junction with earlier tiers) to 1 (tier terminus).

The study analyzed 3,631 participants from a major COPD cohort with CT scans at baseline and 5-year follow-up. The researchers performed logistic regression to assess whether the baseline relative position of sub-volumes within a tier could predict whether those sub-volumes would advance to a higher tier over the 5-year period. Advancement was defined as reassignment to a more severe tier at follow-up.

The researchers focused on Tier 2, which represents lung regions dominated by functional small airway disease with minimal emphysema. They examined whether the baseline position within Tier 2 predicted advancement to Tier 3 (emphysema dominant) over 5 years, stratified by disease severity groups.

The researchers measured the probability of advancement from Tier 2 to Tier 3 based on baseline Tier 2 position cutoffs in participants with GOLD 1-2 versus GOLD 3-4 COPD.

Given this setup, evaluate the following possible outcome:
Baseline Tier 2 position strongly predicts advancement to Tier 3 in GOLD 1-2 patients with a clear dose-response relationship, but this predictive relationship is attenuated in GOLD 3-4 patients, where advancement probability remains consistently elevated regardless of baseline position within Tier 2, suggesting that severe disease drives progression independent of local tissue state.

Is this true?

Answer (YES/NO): NO